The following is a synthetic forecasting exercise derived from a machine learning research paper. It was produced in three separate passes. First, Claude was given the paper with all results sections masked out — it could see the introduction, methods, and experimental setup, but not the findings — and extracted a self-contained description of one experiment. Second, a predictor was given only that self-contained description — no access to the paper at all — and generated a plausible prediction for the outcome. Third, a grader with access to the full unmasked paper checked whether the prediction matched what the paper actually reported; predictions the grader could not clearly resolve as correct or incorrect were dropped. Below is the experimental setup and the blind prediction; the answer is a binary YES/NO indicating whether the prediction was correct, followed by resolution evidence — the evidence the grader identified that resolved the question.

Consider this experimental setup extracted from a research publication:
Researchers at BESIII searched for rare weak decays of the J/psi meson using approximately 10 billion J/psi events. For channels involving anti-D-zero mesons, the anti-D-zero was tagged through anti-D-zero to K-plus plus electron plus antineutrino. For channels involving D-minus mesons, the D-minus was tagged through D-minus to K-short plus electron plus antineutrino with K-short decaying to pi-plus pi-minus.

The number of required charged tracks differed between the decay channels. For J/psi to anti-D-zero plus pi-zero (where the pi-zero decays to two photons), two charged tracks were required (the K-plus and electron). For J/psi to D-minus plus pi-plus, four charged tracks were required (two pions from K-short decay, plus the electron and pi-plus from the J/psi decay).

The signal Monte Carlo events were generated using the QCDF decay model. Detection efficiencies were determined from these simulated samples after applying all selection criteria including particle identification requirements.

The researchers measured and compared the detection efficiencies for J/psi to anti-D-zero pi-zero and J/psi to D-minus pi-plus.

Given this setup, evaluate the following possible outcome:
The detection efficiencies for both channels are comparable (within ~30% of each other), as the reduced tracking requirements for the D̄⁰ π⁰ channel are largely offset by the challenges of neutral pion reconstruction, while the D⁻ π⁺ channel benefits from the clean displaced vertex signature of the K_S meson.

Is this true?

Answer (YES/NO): YES